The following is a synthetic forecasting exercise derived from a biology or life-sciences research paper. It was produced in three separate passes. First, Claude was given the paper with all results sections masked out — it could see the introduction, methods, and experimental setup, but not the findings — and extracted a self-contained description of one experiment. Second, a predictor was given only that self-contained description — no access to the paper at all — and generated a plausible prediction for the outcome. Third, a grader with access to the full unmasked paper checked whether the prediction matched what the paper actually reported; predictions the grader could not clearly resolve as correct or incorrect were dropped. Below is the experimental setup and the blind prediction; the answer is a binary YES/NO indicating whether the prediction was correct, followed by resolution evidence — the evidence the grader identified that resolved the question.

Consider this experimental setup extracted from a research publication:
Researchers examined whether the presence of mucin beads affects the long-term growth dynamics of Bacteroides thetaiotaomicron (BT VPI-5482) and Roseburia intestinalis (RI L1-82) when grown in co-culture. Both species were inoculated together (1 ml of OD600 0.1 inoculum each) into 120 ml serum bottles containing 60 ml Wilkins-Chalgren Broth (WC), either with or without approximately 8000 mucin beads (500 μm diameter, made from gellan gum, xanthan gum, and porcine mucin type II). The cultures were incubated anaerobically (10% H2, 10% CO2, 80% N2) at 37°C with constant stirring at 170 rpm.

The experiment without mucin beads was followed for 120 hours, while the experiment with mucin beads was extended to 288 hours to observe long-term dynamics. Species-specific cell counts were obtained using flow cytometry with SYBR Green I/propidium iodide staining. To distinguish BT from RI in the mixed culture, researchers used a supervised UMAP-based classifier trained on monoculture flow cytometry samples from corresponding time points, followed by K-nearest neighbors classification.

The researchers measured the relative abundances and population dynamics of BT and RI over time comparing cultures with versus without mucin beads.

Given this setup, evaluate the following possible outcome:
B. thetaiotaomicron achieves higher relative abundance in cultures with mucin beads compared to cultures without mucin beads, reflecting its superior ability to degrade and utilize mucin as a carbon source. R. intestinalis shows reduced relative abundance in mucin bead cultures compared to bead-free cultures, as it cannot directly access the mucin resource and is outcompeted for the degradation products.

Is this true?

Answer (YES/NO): NO